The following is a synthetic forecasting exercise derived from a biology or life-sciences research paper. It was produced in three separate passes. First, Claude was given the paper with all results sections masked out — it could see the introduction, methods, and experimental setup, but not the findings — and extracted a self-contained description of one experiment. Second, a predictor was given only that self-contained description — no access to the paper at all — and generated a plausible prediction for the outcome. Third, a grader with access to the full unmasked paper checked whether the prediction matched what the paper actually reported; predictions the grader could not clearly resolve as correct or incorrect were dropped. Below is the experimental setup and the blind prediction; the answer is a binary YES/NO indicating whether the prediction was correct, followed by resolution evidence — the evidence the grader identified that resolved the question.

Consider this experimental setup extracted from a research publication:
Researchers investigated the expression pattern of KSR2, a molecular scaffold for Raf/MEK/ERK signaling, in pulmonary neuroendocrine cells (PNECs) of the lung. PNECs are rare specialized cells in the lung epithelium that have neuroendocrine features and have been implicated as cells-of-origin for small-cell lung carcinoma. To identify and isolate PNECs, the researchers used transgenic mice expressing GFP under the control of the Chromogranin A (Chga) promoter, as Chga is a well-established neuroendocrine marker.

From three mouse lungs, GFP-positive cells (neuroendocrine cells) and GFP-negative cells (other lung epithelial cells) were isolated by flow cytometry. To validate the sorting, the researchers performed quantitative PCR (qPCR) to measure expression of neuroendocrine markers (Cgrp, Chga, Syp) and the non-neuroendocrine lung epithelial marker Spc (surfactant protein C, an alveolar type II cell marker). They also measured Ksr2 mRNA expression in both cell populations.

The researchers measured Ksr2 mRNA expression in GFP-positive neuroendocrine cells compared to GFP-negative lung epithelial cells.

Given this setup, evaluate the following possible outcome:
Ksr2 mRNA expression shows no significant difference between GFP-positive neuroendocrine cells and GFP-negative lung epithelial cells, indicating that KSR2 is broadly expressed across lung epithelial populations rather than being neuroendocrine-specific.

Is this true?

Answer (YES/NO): NO